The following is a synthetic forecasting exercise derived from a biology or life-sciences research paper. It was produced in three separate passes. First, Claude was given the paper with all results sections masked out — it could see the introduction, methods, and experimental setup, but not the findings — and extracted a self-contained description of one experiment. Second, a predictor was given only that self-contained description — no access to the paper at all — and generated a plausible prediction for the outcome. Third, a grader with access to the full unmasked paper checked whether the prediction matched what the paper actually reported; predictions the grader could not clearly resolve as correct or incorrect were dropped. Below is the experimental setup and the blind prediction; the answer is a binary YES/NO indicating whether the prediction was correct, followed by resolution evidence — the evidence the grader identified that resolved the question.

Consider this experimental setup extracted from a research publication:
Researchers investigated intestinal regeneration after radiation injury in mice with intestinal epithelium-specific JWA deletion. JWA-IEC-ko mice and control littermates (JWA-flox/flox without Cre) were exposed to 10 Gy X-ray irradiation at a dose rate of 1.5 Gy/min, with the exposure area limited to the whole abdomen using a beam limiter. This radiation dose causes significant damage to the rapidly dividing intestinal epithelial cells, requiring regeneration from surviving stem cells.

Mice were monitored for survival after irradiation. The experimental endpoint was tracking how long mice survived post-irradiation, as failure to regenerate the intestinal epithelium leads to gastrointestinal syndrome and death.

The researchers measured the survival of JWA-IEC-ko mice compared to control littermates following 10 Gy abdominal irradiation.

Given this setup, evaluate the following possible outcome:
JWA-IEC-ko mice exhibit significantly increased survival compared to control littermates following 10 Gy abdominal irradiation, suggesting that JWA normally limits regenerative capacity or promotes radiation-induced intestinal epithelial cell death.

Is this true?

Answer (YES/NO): NO